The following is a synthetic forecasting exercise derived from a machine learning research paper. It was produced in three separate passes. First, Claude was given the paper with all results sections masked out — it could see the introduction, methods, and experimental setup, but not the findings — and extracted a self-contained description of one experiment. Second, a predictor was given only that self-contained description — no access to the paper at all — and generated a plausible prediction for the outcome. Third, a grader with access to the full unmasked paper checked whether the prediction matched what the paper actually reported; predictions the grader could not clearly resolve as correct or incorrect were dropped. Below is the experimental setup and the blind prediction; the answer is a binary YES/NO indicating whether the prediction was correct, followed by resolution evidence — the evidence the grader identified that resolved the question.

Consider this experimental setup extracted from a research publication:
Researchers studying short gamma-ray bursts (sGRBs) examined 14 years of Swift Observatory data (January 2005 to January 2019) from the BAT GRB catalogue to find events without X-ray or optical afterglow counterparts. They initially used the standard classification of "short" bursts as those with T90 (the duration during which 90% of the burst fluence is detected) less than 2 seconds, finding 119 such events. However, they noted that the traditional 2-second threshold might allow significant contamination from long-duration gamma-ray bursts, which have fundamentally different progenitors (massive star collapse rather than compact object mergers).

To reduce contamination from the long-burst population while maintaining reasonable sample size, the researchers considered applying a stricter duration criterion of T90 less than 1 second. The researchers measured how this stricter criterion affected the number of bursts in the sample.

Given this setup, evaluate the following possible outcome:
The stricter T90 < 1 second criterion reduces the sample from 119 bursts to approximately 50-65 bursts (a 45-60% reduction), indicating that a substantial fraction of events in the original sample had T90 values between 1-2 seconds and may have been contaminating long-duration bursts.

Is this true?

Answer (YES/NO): NO